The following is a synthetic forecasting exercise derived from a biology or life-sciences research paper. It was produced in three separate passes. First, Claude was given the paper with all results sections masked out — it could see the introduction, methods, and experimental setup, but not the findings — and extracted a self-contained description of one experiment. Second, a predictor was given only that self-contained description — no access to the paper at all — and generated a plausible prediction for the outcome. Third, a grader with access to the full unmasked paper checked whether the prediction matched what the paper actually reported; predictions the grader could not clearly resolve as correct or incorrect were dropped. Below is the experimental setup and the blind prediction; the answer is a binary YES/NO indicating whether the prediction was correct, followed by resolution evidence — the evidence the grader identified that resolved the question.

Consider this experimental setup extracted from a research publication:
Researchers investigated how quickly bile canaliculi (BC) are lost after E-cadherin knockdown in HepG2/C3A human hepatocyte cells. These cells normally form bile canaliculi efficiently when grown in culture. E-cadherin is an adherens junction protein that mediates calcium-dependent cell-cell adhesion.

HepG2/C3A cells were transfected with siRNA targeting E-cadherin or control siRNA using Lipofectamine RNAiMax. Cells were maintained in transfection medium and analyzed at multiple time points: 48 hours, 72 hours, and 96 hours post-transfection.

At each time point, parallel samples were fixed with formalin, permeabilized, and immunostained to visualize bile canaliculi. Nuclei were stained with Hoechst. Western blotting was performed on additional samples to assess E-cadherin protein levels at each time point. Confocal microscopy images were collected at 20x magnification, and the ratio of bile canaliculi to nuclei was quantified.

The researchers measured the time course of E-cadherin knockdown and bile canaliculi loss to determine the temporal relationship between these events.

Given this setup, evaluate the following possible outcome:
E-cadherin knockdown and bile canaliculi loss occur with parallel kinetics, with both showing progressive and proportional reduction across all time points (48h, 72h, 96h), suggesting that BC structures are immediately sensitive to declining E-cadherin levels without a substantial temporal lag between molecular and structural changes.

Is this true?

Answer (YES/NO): NO